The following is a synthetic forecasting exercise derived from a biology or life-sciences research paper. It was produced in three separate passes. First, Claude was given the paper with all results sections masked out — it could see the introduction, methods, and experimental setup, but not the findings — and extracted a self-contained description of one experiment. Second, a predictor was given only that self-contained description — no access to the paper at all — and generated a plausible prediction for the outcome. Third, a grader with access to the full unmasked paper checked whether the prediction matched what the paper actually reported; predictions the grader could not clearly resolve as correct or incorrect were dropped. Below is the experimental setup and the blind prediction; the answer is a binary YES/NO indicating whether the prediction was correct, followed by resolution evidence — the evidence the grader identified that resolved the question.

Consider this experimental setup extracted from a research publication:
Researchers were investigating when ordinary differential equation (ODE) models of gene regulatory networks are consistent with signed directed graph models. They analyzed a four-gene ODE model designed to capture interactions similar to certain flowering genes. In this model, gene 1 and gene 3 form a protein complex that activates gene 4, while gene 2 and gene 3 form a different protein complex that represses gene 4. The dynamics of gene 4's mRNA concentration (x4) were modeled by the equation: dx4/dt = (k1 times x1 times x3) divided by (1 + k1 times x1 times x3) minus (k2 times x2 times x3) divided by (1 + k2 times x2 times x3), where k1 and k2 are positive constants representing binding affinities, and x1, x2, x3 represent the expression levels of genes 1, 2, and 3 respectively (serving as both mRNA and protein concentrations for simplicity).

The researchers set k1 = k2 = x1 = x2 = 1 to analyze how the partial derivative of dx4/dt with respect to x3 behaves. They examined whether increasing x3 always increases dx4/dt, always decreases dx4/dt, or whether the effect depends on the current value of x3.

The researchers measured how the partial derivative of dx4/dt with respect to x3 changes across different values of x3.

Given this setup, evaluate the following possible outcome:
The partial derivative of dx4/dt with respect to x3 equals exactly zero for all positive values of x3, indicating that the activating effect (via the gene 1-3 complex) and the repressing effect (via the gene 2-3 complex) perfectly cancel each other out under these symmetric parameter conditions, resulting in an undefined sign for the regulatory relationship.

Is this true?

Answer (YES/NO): NO